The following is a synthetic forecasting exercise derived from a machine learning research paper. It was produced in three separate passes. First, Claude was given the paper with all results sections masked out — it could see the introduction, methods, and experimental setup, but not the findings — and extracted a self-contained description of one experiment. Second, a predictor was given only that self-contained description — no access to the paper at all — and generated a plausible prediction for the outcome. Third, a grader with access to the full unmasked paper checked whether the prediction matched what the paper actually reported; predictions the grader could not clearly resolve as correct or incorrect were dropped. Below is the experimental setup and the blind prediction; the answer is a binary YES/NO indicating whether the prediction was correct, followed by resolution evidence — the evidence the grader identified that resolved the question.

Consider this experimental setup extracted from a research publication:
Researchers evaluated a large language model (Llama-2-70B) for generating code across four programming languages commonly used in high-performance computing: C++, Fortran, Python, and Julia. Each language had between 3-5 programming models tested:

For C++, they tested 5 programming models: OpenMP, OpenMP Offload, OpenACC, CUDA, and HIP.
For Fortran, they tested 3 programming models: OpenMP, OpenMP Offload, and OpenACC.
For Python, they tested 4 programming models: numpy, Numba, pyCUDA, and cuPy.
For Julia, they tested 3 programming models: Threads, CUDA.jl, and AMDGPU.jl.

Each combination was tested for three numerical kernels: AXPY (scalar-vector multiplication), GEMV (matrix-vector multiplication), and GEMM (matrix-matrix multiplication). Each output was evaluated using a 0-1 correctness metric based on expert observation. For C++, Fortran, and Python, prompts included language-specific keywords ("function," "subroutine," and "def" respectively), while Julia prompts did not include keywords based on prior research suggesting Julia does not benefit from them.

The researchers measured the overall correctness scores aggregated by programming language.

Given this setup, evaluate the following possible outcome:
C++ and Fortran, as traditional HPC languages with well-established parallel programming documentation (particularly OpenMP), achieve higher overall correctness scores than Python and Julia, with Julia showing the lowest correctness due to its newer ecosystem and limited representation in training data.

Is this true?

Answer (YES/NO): YES